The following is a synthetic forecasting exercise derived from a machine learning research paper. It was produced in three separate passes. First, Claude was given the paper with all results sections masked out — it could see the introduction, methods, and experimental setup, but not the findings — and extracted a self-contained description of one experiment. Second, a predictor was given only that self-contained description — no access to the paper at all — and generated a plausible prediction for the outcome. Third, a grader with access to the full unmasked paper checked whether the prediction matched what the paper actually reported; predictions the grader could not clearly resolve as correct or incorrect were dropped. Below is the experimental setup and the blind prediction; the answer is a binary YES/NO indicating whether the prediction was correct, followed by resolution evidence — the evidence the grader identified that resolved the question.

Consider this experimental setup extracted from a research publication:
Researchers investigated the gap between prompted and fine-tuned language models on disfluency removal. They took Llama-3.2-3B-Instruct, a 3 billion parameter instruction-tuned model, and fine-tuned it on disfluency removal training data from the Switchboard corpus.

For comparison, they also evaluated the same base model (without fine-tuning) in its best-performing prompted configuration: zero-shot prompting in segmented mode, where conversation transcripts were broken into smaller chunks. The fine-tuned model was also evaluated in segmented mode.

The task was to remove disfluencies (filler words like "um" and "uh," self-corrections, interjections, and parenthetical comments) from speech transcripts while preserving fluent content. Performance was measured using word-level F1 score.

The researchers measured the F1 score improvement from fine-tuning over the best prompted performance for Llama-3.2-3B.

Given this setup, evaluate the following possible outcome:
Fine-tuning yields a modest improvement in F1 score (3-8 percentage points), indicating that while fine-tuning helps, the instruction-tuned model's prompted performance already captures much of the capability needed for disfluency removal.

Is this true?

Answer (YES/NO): NO